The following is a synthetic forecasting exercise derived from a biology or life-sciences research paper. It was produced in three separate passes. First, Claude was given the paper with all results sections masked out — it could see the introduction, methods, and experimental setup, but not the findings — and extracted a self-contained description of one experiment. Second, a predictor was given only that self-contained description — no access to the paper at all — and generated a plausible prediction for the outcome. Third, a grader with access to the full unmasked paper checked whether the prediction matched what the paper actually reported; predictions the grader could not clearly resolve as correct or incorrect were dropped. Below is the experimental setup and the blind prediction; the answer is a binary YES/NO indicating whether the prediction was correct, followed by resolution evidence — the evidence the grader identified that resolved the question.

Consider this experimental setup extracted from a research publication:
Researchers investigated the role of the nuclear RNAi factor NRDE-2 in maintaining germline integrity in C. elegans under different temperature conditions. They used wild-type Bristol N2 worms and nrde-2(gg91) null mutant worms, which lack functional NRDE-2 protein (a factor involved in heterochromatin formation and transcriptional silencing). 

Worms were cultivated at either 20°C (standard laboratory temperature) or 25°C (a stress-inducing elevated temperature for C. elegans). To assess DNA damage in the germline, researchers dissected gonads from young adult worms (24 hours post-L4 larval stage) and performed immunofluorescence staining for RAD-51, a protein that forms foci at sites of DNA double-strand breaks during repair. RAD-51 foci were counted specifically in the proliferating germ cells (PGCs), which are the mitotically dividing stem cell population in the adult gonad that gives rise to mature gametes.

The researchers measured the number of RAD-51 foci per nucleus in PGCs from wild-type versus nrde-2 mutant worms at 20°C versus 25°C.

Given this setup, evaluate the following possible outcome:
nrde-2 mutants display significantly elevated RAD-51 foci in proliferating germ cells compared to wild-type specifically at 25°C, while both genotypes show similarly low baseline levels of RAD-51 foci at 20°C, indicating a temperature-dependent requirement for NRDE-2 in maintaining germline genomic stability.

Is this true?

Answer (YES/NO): YES